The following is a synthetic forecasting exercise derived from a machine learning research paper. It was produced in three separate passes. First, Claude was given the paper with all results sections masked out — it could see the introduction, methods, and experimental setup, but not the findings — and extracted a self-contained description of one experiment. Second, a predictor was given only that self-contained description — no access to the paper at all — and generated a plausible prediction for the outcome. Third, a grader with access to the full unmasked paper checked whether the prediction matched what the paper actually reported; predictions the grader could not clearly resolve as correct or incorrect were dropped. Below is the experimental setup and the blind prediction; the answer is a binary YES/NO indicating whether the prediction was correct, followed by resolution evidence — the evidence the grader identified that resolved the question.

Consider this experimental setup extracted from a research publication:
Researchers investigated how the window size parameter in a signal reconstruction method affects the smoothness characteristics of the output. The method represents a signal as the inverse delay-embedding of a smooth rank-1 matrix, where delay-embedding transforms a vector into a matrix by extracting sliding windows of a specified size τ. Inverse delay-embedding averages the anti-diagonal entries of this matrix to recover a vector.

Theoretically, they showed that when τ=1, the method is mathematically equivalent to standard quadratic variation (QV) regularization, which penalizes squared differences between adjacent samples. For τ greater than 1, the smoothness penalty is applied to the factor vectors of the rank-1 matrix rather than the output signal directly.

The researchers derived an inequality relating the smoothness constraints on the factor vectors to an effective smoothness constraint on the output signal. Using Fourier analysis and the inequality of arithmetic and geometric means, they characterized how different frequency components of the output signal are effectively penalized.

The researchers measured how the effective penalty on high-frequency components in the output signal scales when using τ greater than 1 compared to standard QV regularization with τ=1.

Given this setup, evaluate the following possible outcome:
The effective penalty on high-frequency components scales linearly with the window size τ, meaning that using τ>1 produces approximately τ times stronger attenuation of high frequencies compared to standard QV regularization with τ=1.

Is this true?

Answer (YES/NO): NO